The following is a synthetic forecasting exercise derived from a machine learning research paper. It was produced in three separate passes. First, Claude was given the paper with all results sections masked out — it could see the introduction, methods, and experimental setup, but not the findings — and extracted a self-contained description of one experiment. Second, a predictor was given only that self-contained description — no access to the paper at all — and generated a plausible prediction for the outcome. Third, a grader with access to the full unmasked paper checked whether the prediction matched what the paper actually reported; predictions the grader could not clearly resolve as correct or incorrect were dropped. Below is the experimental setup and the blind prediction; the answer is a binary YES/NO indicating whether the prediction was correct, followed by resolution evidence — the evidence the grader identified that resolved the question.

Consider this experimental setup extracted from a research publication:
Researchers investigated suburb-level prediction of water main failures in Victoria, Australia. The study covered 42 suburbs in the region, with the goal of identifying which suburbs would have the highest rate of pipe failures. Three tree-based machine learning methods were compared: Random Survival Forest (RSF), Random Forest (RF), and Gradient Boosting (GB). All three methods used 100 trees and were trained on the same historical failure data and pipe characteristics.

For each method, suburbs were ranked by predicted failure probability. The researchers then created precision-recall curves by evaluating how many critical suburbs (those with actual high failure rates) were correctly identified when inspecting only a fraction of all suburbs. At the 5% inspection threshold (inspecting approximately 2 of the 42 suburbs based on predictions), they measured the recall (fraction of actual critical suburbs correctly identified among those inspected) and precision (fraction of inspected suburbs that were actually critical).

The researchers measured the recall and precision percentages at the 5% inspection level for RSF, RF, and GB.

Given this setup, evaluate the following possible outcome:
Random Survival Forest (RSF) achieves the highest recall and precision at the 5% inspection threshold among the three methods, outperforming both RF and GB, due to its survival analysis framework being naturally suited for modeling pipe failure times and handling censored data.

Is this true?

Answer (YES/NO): NO